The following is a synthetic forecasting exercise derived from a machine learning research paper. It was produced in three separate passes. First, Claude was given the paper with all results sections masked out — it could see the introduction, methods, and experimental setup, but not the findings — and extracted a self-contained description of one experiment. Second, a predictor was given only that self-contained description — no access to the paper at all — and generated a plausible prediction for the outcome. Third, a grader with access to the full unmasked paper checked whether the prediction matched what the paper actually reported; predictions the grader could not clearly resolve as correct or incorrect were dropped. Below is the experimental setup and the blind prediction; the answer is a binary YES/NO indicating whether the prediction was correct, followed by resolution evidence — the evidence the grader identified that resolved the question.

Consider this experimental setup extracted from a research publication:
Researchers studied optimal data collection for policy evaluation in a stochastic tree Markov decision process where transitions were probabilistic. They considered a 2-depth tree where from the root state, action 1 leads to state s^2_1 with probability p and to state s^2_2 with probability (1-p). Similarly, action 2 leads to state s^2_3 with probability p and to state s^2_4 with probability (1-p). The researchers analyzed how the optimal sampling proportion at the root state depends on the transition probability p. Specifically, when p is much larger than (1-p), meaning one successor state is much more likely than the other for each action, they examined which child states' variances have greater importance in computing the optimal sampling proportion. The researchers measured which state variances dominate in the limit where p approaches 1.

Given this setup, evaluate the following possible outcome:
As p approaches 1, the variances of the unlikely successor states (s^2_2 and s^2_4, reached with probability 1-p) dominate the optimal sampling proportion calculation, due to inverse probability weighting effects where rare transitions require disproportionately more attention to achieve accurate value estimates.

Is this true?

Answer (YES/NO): NO